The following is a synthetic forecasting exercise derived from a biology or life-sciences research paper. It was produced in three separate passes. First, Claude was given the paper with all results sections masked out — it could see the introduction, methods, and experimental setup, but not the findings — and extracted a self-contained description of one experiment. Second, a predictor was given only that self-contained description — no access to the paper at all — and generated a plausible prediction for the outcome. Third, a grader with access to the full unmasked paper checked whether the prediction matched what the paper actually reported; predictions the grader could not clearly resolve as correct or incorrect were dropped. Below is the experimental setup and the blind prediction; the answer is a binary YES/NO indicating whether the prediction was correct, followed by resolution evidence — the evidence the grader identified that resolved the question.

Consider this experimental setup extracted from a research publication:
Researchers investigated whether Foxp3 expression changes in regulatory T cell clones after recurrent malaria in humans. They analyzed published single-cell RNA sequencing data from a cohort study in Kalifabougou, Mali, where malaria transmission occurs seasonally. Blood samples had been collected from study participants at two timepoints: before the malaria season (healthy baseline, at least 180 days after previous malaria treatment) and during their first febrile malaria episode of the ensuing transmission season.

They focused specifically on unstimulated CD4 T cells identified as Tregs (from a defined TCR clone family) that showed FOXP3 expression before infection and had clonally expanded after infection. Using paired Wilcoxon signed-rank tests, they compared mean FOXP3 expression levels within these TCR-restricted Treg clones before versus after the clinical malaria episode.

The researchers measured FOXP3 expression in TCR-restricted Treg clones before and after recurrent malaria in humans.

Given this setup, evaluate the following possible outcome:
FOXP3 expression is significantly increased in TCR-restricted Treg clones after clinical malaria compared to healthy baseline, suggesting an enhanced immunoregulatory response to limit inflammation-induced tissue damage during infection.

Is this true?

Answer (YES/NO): NO